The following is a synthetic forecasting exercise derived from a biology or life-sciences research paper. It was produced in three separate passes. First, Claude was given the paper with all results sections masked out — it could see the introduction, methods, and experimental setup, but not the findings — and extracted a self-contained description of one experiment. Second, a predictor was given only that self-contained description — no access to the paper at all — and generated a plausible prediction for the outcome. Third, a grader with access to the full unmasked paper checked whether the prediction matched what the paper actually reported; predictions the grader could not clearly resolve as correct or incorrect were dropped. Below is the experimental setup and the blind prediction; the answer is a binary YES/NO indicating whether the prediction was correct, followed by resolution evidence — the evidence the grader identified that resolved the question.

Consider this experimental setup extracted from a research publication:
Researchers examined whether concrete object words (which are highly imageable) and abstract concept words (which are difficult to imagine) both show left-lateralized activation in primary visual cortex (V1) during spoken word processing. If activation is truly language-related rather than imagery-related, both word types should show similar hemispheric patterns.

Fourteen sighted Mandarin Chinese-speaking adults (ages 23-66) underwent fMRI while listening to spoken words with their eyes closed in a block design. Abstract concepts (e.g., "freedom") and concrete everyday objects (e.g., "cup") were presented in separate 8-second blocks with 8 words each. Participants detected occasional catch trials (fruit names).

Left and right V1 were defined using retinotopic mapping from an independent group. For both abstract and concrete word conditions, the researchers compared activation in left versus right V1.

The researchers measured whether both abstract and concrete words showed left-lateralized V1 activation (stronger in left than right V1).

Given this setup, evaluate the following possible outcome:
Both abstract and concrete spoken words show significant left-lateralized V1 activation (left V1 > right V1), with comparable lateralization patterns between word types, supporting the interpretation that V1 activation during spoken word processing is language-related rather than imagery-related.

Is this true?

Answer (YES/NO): NO